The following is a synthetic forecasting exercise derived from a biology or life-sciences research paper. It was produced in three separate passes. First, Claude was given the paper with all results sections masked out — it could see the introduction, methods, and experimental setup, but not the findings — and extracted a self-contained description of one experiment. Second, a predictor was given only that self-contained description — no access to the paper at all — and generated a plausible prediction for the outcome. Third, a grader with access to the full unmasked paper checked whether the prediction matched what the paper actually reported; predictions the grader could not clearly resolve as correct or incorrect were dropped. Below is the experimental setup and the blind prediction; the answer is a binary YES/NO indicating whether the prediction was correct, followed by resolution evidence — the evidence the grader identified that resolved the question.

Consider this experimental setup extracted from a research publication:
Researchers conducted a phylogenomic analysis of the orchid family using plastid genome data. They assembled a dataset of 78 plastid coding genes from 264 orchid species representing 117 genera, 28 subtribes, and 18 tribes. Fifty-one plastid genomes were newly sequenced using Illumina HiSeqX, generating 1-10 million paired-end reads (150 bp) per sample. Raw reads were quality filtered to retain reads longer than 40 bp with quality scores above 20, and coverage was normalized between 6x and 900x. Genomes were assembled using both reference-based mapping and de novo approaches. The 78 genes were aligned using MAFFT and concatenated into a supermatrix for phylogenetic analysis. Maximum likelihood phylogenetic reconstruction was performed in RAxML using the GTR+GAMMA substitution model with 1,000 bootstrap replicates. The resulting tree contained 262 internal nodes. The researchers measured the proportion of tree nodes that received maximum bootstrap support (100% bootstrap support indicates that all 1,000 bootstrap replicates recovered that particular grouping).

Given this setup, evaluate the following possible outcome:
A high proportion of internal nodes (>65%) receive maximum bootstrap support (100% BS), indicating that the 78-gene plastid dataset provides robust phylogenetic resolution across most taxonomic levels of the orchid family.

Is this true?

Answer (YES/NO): YES